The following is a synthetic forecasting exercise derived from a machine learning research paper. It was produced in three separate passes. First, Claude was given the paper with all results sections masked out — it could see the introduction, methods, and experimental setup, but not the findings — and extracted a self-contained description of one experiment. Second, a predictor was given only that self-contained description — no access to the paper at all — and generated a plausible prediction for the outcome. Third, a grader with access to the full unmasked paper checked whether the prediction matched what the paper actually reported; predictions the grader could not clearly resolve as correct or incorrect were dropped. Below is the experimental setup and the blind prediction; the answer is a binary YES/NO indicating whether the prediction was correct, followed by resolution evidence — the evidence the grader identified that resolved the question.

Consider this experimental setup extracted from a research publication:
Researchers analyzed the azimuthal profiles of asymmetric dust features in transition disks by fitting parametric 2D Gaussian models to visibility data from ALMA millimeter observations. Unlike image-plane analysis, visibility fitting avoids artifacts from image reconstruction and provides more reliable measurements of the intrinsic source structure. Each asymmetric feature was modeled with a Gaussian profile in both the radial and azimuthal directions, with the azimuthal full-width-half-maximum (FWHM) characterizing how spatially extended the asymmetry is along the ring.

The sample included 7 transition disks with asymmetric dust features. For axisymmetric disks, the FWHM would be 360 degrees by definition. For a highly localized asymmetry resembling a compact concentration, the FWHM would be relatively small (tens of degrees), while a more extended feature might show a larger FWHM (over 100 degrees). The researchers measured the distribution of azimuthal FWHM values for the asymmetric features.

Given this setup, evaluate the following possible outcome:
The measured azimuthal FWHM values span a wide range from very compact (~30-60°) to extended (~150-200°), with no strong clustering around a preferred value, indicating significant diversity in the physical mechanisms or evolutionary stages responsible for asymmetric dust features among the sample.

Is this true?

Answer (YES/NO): YES